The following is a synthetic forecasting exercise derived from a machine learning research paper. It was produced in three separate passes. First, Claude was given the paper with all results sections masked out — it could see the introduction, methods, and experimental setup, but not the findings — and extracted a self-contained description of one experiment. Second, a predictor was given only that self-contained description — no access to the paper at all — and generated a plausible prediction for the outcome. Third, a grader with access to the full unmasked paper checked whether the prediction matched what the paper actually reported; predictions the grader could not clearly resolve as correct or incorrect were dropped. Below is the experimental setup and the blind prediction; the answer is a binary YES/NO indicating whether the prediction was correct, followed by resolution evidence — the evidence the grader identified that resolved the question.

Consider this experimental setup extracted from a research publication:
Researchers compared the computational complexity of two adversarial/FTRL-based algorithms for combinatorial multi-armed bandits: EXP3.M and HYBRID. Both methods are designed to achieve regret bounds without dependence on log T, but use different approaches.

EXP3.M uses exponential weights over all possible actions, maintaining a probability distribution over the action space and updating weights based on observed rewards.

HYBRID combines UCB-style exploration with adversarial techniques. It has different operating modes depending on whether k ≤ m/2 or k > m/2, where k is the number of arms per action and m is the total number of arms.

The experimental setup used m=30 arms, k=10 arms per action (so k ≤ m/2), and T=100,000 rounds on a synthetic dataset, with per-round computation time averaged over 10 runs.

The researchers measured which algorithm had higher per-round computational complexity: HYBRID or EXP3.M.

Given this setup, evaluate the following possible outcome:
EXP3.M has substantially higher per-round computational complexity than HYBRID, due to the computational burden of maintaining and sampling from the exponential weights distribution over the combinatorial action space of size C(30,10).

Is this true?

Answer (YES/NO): NO